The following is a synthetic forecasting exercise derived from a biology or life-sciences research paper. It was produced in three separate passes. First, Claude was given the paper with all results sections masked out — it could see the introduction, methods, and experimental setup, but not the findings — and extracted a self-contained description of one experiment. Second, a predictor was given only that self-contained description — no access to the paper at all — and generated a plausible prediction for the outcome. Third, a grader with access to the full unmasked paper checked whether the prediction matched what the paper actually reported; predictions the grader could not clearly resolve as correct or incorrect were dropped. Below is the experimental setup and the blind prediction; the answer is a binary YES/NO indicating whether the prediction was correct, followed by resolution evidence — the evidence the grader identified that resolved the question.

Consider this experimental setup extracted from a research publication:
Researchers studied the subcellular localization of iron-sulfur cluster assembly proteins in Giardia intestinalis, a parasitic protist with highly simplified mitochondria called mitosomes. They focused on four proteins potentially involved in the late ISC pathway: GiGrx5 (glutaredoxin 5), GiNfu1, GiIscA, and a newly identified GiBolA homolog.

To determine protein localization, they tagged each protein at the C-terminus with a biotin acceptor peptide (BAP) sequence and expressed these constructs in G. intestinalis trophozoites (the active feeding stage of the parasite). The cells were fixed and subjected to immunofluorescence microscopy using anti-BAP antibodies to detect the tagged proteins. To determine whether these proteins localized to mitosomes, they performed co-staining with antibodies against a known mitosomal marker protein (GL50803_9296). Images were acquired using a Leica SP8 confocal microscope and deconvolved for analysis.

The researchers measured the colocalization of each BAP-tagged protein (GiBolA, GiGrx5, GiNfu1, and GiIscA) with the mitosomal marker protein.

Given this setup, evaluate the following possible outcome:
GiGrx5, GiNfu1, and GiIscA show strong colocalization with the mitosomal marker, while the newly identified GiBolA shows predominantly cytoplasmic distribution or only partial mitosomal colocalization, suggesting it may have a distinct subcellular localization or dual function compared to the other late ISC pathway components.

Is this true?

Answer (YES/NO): NO